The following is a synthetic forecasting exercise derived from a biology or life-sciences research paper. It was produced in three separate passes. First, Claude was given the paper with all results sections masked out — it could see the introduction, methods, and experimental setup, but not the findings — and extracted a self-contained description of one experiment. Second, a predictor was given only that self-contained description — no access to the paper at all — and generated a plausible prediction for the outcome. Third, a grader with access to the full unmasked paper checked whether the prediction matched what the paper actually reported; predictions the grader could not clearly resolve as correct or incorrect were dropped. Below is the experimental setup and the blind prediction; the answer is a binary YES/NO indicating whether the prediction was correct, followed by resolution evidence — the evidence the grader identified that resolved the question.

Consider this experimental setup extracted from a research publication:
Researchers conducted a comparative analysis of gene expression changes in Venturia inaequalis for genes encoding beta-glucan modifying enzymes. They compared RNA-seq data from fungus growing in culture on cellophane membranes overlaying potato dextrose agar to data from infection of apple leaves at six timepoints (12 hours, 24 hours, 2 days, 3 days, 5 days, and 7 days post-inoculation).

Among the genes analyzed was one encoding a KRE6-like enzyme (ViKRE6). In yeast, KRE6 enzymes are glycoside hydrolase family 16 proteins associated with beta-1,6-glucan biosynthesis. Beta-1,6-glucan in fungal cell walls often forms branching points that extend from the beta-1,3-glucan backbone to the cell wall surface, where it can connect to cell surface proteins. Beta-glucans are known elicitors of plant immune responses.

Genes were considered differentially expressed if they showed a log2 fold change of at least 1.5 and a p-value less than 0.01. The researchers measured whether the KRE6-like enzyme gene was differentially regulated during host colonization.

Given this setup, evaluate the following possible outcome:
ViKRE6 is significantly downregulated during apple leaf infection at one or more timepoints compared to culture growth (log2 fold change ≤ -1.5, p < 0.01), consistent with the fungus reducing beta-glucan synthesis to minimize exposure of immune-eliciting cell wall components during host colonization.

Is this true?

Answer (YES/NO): YES